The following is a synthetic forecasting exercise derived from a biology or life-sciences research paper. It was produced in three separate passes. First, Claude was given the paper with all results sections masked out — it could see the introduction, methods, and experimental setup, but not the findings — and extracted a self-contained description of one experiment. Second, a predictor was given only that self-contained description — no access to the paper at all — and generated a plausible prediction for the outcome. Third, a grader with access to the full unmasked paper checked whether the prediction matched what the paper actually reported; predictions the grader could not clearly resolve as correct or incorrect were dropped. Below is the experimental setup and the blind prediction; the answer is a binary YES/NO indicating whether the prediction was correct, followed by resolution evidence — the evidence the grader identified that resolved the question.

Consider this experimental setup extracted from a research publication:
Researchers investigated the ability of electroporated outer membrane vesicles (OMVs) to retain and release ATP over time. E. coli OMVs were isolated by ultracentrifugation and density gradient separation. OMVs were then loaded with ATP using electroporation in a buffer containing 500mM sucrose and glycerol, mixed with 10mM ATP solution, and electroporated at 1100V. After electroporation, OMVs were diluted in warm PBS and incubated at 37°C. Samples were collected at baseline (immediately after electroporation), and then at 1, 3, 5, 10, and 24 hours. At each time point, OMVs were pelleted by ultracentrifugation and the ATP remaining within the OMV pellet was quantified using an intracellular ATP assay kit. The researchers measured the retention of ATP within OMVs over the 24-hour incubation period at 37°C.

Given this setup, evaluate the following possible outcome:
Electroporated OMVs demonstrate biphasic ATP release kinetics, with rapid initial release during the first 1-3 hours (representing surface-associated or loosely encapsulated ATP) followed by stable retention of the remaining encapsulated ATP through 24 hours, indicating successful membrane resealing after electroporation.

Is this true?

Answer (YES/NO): NO